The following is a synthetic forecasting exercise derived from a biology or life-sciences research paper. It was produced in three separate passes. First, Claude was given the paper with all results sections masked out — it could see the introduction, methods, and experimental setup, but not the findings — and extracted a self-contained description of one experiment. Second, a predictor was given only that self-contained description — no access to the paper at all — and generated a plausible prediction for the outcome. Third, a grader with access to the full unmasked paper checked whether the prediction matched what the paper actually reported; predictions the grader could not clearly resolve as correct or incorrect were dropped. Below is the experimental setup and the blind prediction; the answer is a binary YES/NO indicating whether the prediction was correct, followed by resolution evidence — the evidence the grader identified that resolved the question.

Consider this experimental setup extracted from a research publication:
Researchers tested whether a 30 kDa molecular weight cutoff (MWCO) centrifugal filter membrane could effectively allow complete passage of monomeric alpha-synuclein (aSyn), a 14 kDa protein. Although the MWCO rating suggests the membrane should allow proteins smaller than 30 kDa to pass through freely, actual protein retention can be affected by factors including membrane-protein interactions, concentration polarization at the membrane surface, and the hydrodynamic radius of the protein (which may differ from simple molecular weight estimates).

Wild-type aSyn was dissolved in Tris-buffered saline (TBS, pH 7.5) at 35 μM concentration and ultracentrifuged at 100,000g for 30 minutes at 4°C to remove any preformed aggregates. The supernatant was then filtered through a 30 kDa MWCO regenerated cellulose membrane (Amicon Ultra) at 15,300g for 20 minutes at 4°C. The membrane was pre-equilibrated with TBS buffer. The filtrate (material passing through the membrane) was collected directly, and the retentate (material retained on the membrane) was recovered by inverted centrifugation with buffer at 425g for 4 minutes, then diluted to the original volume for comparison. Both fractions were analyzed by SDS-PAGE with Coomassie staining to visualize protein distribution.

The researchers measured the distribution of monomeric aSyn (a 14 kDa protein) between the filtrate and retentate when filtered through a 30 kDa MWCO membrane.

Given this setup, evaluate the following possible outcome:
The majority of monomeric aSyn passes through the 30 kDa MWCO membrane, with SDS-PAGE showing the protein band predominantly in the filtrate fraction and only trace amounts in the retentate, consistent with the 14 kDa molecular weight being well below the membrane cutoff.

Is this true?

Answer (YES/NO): NO